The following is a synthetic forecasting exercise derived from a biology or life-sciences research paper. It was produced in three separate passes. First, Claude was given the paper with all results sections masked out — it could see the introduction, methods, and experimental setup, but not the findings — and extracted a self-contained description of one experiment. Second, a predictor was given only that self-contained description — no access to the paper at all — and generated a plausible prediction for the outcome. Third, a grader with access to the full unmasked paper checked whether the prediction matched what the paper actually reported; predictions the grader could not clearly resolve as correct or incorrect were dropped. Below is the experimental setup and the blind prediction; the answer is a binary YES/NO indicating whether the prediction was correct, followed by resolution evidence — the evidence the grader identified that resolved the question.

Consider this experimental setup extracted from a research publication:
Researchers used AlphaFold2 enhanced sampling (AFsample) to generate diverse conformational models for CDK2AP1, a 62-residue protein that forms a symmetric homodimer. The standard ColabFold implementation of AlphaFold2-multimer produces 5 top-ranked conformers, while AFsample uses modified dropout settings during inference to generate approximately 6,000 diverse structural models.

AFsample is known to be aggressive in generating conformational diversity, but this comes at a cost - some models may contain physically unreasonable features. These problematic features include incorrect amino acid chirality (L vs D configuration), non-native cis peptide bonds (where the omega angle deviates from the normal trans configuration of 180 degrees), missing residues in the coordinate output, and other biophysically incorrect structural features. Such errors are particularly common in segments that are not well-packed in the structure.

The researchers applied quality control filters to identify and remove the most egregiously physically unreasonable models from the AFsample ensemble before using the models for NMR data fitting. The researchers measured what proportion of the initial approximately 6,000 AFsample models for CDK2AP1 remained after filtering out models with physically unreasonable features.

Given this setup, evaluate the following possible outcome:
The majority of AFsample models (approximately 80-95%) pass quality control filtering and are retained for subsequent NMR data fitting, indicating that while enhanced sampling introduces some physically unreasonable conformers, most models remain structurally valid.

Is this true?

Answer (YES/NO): NO